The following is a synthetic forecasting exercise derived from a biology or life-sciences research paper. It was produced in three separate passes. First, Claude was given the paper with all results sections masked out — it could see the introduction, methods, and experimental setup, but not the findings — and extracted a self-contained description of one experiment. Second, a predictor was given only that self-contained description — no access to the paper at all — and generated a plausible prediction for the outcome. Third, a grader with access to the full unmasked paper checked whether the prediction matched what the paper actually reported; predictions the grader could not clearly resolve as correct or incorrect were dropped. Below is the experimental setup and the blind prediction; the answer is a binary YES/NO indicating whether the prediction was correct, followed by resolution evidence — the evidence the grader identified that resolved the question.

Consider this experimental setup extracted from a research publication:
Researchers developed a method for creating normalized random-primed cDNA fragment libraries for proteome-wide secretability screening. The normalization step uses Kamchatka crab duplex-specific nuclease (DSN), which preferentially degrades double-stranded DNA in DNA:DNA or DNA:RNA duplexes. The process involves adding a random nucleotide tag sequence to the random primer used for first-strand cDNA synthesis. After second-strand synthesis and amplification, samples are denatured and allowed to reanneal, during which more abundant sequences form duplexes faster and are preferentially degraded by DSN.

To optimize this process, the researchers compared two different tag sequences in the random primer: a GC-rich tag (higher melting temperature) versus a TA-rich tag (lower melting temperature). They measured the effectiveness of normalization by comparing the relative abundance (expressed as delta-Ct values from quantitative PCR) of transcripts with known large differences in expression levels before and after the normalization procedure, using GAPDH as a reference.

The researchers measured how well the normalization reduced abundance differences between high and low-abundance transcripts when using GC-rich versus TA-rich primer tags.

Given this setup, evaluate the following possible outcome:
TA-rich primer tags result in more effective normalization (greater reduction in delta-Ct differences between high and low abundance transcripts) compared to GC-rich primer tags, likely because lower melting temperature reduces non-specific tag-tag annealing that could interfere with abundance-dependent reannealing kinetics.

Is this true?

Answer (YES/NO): YES